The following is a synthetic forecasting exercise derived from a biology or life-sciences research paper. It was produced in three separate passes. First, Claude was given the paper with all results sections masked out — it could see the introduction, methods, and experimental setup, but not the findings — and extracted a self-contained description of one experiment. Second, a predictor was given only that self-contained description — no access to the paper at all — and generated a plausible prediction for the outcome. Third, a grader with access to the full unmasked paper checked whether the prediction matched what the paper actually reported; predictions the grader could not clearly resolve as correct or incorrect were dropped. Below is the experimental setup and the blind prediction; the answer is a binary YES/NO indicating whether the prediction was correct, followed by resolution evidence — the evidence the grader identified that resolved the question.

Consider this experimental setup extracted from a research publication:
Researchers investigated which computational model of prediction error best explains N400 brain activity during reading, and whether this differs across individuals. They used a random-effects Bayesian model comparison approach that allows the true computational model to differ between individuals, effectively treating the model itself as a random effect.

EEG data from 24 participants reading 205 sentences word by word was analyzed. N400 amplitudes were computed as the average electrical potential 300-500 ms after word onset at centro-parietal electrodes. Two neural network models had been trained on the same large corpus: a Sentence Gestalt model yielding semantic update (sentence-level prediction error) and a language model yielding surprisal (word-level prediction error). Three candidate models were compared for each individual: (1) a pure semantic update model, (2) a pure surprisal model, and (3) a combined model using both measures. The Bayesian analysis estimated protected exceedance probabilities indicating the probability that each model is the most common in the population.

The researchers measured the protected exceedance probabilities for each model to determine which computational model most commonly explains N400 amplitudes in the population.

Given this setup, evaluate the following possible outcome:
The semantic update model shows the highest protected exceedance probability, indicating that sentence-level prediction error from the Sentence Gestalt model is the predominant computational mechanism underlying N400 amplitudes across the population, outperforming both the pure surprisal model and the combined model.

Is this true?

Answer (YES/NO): NO